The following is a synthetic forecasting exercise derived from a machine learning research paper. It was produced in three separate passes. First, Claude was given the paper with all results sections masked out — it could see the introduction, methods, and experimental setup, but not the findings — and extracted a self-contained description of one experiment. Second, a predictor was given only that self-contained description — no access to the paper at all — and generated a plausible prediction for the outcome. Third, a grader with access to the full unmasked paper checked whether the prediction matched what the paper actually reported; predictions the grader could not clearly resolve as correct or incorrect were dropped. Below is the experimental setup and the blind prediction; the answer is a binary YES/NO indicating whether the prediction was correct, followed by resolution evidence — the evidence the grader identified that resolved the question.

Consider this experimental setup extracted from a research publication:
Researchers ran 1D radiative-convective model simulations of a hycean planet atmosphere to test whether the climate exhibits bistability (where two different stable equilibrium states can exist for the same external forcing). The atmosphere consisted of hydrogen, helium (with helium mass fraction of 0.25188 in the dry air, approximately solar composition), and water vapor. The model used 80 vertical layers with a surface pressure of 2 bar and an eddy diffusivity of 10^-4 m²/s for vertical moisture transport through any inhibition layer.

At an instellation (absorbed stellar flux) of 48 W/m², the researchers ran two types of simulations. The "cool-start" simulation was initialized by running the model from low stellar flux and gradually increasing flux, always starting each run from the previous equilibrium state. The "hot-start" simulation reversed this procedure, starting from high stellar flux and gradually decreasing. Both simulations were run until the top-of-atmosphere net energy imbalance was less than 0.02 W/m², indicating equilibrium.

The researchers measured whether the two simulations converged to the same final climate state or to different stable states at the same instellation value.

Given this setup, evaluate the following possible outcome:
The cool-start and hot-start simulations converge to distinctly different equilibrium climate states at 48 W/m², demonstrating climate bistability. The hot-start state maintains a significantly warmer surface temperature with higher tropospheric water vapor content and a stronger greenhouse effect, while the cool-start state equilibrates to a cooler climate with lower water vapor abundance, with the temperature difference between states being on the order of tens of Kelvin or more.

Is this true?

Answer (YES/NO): NO